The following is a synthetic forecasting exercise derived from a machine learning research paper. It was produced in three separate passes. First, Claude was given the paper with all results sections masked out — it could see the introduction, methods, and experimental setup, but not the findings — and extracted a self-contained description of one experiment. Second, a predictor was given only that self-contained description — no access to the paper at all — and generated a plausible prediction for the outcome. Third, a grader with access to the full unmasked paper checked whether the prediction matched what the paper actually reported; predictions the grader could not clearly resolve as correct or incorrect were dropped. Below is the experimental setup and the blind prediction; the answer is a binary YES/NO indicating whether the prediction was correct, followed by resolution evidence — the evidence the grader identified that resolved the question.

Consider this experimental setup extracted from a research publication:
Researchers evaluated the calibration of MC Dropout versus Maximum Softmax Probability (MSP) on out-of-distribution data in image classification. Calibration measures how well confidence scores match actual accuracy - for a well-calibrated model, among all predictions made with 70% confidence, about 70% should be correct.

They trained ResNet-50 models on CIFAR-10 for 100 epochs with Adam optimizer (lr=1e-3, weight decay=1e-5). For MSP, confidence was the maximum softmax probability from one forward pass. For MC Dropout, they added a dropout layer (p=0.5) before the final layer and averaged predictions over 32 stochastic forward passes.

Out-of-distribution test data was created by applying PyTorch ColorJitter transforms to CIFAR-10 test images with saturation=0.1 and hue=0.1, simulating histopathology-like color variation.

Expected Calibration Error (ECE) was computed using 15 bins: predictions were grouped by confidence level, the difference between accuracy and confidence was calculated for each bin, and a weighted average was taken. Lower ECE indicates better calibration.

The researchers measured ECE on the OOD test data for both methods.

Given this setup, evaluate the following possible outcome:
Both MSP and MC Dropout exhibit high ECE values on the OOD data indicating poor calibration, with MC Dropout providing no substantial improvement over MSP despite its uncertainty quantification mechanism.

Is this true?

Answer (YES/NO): YES